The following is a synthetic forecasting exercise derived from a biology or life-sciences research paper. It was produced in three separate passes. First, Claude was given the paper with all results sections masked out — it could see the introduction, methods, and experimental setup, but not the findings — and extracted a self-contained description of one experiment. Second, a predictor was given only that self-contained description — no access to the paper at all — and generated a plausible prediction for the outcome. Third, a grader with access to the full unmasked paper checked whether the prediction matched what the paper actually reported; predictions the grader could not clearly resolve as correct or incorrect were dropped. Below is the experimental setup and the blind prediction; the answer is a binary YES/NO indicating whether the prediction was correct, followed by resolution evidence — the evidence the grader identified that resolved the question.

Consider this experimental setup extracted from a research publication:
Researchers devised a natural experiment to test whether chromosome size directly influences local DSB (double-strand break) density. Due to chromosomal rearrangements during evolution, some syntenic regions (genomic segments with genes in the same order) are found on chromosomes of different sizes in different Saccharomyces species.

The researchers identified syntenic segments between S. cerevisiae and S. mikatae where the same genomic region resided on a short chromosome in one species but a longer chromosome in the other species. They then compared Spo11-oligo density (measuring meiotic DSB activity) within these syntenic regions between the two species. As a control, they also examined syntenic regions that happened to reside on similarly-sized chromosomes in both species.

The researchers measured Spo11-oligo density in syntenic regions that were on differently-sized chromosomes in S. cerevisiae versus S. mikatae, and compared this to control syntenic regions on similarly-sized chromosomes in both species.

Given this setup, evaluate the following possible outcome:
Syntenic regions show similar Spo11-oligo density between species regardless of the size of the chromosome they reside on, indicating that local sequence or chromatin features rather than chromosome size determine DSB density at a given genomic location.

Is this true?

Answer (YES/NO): NO